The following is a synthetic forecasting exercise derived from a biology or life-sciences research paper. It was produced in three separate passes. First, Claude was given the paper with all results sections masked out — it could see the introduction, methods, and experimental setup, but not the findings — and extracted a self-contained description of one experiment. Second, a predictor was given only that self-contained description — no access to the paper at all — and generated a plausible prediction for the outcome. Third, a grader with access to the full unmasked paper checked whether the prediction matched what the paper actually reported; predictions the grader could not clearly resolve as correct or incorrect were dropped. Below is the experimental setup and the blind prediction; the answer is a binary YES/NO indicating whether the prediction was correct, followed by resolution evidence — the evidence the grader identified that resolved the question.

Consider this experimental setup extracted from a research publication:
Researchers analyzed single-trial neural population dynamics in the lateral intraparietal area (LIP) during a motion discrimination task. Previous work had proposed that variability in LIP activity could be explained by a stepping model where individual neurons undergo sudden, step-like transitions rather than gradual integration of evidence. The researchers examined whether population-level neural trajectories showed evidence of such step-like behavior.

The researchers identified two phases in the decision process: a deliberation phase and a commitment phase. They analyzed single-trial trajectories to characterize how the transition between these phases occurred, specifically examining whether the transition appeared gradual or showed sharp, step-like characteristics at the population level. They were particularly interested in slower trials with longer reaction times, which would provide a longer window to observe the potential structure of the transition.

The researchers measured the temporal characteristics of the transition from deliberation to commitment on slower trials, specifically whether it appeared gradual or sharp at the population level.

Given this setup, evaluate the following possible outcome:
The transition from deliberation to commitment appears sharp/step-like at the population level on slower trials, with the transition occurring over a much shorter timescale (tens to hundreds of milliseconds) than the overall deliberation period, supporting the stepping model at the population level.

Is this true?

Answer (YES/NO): NO